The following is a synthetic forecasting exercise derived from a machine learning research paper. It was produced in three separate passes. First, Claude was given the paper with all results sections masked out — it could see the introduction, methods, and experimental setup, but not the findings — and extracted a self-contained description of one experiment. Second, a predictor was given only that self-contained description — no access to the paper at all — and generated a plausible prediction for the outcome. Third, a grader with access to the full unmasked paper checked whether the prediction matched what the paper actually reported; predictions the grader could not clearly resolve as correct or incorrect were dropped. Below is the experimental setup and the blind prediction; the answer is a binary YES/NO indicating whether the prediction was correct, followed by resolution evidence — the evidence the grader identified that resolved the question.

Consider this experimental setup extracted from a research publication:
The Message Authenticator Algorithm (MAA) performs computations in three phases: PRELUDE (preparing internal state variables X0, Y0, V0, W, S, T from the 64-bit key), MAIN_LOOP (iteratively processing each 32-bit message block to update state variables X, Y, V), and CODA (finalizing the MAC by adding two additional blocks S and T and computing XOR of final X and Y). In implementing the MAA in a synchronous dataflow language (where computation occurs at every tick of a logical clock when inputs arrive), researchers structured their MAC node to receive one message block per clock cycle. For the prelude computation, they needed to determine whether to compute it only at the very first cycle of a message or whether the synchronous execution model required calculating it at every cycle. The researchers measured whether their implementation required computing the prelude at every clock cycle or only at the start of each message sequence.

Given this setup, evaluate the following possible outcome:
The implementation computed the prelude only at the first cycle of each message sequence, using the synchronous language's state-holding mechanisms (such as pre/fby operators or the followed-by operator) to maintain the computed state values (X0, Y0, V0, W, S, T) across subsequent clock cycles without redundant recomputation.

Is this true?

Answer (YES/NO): NO